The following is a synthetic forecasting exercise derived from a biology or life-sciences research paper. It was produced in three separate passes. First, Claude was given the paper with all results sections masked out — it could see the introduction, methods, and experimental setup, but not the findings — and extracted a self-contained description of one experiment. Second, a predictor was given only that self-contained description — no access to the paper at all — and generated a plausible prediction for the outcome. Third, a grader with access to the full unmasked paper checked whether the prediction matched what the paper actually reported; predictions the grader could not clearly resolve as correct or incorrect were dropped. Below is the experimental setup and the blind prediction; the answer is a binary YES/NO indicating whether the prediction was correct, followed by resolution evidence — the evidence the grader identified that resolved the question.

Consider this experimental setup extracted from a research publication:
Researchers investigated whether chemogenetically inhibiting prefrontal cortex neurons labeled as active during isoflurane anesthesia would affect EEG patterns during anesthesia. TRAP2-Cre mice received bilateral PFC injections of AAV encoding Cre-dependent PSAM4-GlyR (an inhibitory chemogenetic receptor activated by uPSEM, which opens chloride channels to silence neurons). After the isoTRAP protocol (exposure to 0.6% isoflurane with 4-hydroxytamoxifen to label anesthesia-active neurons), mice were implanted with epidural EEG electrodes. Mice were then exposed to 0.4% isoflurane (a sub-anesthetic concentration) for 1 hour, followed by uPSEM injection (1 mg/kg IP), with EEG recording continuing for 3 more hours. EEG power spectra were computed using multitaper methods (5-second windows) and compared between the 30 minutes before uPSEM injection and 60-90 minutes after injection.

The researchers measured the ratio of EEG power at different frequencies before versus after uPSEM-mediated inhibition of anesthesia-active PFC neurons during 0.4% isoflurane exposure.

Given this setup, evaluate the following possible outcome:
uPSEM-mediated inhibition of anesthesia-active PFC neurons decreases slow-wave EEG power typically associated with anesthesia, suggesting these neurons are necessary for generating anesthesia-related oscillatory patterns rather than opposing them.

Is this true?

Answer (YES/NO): YES